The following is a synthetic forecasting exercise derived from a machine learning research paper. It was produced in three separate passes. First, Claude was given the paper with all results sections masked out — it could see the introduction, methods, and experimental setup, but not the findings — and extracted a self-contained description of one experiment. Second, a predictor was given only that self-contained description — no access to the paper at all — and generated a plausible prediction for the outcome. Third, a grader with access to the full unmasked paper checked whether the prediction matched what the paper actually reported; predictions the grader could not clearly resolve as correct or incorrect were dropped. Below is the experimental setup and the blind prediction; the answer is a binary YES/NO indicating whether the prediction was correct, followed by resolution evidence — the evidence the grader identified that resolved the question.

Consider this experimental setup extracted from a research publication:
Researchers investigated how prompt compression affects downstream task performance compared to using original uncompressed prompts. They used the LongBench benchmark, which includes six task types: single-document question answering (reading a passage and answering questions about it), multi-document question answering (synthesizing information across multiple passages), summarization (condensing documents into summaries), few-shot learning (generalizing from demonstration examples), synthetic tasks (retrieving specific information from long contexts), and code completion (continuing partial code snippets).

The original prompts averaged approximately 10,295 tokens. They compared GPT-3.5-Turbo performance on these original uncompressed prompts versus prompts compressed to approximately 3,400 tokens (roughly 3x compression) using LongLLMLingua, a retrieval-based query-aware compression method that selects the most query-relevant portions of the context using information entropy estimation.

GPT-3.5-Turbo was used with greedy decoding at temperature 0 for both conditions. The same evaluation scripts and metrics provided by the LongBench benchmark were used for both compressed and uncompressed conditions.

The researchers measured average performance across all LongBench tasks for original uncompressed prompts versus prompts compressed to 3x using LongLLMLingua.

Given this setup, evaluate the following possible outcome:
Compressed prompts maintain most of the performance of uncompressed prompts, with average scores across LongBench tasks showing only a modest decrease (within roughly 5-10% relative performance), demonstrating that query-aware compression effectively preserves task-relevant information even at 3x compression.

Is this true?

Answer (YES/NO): NO